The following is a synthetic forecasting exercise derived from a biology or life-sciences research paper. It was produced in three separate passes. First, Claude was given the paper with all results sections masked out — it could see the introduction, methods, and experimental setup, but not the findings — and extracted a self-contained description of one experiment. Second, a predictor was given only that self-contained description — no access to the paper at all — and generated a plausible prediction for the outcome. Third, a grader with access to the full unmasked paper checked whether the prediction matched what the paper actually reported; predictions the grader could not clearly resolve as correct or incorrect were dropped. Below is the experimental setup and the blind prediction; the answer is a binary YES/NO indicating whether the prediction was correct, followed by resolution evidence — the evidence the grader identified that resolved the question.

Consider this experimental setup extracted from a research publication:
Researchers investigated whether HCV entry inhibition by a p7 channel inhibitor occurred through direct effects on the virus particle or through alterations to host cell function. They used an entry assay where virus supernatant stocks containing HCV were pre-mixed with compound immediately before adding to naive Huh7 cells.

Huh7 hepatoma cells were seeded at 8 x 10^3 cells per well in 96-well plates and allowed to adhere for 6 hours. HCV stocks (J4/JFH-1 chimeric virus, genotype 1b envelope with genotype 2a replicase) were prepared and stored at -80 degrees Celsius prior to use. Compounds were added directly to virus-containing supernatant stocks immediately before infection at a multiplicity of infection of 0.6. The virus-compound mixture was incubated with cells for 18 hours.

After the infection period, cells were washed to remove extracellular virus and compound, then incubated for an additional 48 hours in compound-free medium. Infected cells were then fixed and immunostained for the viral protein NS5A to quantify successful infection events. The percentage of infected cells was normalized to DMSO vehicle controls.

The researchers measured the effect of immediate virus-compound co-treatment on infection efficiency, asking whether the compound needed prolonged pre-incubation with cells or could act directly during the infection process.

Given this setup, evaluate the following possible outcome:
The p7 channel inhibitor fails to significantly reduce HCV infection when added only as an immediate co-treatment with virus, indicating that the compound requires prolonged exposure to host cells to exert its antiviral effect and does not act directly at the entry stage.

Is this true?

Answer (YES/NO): NO